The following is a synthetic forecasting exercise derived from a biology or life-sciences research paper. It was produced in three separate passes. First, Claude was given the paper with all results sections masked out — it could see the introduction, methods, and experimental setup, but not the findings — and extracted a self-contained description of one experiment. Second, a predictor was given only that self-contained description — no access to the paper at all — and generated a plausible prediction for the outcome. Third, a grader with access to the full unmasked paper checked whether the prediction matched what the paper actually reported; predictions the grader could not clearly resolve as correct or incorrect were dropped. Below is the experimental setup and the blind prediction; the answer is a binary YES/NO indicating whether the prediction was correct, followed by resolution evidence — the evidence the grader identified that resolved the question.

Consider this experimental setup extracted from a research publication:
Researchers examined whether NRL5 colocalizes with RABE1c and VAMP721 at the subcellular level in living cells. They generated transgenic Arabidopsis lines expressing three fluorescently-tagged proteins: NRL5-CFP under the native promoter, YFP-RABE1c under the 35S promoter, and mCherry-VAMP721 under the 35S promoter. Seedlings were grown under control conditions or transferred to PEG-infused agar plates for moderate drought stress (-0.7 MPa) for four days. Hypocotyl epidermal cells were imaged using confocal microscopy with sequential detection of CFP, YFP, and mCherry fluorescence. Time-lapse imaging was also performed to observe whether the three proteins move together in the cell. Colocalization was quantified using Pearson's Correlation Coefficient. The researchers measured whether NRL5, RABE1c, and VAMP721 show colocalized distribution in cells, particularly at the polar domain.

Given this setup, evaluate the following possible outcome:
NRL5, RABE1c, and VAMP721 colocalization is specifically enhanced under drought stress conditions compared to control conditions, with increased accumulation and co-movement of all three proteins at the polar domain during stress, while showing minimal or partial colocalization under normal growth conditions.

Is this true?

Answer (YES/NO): NO